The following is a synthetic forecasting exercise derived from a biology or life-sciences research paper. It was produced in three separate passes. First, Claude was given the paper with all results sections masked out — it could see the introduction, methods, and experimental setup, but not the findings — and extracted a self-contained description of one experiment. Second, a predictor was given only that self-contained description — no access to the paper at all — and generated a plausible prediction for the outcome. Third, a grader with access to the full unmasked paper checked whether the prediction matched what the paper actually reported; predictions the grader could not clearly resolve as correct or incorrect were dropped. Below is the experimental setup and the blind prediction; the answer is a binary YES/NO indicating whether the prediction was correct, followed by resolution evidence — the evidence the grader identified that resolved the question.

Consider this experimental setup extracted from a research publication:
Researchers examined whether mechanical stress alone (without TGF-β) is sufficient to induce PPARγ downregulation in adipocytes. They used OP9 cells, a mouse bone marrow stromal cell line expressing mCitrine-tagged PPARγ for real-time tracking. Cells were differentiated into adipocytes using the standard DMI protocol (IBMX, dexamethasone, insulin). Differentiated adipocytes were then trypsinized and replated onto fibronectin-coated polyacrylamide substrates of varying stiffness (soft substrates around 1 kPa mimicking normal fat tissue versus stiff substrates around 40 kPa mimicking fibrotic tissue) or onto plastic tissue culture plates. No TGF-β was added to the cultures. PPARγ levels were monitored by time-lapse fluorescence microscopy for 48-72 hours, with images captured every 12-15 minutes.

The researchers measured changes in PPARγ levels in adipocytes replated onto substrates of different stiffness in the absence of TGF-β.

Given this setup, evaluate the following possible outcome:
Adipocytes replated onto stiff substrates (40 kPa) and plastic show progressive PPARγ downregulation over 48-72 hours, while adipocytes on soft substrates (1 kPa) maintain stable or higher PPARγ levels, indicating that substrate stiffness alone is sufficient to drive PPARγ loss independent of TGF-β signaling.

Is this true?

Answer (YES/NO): NO